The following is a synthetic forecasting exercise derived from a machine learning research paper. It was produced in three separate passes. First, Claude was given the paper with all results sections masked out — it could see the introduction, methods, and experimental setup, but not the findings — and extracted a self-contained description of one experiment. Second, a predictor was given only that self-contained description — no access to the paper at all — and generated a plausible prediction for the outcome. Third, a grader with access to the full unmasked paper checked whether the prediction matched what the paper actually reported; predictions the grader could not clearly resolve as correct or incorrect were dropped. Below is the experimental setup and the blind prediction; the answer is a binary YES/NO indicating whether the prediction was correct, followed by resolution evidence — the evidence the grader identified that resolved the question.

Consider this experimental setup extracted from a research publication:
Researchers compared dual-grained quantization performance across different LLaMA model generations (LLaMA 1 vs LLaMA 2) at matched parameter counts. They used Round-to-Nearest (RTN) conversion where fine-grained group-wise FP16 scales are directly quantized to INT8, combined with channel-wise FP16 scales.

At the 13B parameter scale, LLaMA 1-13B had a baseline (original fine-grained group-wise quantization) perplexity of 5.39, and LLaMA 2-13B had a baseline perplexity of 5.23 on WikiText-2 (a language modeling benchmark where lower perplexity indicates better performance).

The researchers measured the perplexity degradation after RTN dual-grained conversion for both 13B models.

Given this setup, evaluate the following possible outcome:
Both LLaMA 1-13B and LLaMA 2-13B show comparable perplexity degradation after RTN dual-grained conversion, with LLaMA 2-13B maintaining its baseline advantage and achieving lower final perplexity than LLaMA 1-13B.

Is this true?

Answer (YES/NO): NO